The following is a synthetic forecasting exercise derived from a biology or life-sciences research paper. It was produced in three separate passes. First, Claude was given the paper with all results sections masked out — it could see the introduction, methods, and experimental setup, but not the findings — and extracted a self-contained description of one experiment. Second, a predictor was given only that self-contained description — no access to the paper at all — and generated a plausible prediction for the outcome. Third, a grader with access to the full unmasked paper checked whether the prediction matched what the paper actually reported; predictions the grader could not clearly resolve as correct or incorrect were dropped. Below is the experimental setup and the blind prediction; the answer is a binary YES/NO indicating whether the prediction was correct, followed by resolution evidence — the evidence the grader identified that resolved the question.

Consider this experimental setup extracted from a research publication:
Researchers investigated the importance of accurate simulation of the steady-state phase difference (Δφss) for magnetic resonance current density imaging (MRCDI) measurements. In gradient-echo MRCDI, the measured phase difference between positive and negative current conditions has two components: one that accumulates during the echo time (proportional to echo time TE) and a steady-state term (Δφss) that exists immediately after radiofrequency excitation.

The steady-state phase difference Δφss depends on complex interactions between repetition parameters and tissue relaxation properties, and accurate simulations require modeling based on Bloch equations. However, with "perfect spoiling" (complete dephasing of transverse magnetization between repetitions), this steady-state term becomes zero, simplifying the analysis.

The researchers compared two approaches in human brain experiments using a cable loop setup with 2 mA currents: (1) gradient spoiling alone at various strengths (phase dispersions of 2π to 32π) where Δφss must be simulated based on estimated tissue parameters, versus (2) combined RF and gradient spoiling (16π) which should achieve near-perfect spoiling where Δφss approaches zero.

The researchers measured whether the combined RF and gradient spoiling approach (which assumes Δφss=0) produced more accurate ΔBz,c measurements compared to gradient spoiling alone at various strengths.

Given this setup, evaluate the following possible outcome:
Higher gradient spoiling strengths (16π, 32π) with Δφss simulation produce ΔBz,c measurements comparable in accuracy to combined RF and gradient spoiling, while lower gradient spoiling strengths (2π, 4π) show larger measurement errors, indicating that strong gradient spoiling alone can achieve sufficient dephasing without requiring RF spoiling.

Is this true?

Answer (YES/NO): NO